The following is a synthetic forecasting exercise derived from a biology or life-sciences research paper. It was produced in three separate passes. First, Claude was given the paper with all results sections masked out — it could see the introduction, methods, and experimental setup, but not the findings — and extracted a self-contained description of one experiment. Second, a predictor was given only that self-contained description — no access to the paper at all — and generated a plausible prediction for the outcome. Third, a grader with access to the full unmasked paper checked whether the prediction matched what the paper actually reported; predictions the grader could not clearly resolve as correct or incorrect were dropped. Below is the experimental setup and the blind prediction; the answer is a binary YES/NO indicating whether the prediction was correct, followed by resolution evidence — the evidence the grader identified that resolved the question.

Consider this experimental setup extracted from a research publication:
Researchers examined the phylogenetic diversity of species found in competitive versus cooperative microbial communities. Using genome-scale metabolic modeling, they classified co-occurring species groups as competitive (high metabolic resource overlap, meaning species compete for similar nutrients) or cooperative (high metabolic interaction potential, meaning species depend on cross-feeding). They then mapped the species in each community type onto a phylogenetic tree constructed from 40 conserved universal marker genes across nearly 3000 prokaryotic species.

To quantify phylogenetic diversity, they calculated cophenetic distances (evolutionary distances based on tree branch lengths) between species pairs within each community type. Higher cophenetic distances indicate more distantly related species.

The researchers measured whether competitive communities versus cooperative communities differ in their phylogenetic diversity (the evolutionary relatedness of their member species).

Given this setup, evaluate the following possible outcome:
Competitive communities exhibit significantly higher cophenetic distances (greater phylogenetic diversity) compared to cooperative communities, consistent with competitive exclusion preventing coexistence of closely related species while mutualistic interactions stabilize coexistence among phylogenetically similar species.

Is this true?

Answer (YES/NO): NO